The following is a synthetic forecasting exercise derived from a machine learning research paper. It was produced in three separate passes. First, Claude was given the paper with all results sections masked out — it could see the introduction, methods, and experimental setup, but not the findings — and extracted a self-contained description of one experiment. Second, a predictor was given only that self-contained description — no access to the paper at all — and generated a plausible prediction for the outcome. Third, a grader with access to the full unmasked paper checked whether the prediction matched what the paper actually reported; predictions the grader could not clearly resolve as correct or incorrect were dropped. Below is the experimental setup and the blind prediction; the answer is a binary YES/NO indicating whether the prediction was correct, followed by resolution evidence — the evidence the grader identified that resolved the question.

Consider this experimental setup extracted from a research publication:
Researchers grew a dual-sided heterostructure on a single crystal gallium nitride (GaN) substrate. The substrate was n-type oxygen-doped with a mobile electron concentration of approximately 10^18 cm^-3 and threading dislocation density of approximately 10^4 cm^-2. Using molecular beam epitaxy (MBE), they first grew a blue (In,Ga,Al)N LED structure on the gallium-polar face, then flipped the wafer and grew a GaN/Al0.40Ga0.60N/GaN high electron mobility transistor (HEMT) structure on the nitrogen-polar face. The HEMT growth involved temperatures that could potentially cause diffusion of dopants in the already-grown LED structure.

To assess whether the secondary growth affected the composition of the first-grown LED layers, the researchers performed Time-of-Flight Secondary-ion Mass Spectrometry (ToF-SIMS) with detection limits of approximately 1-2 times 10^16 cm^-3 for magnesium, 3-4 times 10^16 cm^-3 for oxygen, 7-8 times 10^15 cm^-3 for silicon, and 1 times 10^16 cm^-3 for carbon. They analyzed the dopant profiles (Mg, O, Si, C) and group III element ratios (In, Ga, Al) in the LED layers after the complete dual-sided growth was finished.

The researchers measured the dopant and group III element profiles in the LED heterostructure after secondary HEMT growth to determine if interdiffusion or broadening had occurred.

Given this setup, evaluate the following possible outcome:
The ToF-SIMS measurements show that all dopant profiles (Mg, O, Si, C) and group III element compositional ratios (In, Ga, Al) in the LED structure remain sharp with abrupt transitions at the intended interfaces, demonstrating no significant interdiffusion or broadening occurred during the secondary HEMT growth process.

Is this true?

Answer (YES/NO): YES